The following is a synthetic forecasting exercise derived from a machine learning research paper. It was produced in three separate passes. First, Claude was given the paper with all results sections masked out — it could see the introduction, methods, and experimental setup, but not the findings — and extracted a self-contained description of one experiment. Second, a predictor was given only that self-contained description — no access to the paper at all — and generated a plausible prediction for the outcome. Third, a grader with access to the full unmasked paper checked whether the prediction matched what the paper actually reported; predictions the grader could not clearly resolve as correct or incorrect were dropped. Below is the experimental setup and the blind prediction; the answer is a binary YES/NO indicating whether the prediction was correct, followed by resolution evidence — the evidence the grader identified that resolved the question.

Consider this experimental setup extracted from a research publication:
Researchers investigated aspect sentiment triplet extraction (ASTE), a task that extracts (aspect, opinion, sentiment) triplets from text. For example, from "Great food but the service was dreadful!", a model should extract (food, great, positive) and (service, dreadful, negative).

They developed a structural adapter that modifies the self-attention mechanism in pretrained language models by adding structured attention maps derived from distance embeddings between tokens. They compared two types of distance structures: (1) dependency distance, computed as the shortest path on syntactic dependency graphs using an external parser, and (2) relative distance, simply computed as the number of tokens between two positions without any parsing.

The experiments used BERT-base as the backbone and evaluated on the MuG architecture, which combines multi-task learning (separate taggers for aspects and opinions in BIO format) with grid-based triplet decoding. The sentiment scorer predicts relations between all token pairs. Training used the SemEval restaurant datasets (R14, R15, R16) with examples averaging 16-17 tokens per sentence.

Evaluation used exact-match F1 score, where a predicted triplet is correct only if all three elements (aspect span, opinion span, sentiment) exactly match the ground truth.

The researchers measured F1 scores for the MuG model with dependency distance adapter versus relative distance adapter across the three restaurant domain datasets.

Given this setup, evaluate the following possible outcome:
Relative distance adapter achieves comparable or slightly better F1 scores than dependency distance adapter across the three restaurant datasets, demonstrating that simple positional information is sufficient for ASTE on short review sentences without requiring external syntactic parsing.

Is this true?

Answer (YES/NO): YES